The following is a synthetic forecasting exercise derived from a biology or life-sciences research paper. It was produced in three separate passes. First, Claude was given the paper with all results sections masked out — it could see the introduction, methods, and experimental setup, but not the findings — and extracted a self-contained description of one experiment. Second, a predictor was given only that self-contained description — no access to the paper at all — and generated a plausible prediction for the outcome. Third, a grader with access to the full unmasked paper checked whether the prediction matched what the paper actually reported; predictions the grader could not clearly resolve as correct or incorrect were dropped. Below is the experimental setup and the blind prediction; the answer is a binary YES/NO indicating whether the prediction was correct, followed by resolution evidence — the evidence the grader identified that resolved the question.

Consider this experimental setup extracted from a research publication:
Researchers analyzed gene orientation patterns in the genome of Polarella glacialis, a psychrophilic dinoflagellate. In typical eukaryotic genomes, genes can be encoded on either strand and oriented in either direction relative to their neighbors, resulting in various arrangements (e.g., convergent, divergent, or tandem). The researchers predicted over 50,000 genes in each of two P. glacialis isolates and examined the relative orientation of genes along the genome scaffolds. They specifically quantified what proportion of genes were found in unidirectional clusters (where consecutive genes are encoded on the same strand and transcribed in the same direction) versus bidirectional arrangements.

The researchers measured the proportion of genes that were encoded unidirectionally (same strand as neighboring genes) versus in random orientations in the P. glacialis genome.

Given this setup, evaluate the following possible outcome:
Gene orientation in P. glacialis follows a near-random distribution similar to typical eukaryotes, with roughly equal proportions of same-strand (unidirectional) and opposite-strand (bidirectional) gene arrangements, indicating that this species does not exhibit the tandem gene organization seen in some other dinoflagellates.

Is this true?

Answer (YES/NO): NO